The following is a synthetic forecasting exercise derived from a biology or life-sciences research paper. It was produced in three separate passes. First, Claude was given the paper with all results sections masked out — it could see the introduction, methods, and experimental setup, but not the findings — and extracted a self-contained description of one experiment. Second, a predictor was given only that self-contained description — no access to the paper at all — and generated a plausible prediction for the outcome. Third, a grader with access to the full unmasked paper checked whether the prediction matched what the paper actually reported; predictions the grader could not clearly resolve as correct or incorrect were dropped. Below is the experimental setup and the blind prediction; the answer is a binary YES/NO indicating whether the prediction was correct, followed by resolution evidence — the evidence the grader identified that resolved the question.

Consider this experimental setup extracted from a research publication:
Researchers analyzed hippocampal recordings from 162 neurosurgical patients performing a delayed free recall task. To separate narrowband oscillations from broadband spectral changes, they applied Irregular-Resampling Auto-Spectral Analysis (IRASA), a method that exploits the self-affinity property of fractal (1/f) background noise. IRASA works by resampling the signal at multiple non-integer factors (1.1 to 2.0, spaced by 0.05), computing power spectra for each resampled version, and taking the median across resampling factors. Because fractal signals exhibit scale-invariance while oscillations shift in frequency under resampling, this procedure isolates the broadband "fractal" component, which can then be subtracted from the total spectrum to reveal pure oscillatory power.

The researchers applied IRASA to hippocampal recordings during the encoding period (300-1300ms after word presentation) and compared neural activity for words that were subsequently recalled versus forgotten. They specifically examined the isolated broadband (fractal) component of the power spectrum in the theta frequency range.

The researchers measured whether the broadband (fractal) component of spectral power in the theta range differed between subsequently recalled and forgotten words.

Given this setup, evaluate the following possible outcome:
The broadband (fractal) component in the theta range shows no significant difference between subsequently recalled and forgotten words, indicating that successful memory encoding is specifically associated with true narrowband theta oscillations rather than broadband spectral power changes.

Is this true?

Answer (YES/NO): NO